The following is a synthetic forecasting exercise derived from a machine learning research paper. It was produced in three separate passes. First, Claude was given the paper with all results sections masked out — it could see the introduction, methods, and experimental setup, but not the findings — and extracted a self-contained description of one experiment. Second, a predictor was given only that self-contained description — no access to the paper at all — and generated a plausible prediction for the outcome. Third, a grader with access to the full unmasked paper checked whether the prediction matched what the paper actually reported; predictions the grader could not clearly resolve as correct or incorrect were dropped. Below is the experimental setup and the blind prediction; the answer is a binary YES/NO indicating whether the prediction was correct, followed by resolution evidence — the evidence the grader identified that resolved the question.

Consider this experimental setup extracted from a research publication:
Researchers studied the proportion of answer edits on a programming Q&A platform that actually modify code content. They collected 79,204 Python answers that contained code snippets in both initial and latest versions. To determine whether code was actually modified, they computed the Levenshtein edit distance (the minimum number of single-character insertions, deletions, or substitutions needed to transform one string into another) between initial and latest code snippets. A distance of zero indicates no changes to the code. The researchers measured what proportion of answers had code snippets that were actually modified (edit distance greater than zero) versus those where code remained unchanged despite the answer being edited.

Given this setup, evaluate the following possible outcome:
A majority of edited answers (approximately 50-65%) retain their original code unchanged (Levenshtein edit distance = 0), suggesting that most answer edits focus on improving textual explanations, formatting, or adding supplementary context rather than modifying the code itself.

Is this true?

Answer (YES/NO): NO